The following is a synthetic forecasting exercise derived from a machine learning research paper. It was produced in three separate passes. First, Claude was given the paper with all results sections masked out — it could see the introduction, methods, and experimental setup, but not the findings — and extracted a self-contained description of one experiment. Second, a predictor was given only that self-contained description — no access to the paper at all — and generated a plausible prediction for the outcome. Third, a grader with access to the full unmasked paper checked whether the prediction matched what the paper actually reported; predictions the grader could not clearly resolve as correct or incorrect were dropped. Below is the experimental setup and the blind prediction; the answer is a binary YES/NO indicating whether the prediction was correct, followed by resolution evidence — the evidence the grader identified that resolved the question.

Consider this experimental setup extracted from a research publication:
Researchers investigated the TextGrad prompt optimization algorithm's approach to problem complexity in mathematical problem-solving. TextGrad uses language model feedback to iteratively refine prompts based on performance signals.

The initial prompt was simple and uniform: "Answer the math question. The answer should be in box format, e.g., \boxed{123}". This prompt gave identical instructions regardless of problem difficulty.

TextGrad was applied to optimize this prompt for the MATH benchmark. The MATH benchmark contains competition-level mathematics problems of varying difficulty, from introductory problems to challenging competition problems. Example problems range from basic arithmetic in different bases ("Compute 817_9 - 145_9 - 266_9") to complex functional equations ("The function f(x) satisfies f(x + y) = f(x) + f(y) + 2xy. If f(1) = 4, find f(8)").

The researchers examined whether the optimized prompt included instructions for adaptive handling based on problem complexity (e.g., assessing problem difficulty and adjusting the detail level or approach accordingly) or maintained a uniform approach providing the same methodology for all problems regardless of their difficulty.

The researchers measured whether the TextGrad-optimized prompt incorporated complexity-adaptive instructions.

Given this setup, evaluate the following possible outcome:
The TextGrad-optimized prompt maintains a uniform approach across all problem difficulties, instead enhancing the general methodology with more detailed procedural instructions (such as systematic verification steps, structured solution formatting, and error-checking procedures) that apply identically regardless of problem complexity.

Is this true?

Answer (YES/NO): NO